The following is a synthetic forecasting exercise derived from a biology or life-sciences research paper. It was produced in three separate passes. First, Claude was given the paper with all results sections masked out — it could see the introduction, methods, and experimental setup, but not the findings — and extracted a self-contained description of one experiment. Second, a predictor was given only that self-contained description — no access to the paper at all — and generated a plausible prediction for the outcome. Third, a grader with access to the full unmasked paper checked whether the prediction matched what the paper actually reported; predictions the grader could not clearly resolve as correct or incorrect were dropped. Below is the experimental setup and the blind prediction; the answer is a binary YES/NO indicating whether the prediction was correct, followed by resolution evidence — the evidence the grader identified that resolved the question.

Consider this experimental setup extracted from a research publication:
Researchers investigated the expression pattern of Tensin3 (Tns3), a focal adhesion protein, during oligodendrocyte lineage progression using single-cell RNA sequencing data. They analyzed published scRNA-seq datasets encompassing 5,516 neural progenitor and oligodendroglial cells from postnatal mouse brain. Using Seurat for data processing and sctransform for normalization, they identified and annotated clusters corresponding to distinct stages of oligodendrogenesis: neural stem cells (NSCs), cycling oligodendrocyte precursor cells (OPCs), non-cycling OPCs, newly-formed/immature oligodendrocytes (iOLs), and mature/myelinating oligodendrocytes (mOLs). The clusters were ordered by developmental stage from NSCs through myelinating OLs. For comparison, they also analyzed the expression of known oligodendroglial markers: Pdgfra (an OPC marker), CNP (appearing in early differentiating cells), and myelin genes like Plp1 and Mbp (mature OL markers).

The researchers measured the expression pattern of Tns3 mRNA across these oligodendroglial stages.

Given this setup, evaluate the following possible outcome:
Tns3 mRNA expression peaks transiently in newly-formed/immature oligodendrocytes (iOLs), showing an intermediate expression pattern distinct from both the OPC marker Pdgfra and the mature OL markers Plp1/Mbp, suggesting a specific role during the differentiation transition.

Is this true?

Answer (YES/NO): YES